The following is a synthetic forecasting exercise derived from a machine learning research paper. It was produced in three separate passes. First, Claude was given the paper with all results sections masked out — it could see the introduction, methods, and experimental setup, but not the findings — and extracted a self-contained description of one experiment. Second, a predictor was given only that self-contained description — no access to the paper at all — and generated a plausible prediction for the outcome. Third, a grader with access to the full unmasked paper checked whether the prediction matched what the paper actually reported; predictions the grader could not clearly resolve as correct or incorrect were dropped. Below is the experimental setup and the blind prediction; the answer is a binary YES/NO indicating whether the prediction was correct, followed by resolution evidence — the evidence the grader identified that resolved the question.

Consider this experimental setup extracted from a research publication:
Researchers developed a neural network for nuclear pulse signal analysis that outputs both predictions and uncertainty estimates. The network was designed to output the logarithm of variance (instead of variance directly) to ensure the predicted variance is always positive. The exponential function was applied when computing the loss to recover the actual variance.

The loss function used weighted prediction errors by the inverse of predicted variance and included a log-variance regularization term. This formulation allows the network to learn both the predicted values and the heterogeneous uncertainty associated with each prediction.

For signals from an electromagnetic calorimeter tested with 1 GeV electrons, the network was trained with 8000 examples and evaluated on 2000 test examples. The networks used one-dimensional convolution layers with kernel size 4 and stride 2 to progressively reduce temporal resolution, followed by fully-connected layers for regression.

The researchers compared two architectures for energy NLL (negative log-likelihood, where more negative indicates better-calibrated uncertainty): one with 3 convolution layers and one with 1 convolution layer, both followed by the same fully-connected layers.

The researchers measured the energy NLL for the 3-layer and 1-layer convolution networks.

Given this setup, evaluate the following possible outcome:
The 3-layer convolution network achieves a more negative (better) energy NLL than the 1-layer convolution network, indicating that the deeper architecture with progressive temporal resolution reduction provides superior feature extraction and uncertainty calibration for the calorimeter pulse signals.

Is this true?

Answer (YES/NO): NO